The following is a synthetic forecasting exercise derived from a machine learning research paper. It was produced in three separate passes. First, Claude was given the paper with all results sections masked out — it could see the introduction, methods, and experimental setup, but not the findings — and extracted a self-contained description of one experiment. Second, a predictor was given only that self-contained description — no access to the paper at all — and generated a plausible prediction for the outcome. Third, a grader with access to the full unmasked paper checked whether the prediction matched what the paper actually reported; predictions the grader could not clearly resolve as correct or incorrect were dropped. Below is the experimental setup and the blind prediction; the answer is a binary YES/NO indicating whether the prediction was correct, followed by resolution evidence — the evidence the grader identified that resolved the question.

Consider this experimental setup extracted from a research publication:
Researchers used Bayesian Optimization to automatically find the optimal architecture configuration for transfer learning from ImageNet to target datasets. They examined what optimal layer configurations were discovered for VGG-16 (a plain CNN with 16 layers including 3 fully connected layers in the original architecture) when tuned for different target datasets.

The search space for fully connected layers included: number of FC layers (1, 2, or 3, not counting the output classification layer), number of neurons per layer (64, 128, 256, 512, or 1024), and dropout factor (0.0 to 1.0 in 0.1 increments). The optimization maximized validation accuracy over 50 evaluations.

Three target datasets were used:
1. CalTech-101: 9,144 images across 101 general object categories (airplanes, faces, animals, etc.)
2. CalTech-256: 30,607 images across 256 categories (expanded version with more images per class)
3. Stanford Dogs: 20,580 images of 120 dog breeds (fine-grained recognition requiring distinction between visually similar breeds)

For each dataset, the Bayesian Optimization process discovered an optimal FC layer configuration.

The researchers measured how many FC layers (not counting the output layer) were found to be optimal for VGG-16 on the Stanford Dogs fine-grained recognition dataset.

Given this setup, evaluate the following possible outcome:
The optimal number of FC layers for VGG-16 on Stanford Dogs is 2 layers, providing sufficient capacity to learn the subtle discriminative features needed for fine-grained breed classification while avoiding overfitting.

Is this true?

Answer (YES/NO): NO